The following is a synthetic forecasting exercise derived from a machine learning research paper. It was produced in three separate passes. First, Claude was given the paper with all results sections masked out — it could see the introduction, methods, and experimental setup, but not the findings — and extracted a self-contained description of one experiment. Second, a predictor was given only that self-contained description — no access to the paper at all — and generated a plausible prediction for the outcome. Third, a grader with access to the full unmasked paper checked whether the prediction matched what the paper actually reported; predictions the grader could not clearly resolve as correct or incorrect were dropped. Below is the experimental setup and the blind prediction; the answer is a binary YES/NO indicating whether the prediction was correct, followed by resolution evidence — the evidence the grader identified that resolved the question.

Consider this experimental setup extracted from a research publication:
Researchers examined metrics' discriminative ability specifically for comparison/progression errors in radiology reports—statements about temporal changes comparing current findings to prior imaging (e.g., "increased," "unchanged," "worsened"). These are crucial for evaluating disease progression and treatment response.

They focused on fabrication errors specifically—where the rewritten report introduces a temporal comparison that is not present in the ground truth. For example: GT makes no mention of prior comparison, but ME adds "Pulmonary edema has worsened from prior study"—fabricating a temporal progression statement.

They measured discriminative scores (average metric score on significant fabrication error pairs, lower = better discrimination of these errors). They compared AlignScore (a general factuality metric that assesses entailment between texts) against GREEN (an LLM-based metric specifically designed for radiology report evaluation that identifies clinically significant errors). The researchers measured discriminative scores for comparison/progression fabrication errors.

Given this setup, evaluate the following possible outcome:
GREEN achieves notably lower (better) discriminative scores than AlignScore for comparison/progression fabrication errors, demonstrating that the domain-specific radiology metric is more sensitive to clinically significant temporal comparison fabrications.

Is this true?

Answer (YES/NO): NO